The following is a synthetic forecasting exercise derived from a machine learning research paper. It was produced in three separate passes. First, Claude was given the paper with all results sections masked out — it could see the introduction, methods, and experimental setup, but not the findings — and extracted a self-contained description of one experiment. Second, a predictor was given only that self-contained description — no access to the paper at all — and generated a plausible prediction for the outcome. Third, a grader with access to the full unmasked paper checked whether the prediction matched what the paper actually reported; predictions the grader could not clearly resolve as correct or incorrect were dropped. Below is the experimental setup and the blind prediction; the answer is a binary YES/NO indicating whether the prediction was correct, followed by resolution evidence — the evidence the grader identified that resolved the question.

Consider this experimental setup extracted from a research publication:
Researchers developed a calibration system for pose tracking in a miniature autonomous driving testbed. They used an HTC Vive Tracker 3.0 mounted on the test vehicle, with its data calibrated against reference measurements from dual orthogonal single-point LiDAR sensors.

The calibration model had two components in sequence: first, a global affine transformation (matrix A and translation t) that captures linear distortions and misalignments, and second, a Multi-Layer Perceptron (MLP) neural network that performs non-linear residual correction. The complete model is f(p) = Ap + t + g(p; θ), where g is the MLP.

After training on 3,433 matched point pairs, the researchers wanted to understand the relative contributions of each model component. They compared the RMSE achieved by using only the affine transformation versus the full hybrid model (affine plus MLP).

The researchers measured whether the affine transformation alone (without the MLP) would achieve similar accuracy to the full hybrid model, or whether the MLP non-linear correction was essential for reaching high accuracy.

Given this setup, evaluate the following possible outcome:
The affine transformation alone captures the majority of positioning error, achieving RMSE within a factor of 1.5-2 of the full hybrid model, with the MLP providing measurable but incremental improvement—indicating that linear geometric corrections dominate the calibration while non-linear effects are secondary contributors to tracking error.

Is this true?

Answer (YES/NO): YES